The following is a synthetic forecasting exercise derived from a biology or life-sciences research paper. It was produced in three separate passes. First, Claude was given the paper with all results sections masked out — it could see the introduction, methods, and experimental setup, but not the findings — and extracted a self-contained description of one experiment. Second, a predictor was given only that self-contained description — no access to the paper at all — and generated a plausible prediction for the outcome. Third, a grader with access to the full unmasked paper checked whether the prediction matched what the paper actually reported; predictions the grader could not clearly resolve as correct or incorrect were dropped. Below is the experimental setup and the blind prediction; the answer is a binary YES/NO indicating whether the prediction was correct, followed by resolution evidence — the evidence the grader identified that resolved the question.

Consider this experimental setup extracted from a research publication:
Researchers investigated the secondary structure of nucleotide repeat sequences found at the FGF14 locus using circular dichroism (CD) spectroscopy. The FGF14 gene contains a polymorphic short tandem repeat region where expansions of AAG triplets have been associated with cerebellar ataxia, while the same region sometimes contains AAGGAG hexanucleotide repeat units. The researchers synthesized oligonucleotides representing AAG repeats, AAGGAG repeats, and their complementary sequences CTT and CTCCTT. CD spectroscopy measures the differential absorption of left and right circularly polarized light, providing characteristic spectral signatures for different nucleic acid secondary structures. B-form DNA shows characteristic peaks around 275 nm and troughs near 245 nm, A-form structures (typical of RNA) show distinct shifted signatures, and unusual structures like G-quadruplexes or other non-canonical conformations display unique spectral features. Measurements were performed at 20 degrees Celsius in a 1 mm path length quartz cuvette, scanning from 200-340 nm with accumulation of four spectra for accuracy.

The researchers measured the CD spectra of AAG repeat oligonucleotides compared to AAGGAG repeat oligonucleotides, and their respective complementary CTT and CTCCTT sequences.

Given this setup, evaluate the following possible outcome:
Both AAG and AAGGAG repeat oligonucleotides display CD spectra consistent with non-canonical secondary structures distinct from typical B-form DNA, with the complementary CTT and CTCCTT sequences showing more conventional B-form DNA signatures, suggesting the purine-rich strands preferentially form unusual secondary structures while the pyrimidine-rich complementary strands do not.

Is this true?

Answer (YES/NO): YES